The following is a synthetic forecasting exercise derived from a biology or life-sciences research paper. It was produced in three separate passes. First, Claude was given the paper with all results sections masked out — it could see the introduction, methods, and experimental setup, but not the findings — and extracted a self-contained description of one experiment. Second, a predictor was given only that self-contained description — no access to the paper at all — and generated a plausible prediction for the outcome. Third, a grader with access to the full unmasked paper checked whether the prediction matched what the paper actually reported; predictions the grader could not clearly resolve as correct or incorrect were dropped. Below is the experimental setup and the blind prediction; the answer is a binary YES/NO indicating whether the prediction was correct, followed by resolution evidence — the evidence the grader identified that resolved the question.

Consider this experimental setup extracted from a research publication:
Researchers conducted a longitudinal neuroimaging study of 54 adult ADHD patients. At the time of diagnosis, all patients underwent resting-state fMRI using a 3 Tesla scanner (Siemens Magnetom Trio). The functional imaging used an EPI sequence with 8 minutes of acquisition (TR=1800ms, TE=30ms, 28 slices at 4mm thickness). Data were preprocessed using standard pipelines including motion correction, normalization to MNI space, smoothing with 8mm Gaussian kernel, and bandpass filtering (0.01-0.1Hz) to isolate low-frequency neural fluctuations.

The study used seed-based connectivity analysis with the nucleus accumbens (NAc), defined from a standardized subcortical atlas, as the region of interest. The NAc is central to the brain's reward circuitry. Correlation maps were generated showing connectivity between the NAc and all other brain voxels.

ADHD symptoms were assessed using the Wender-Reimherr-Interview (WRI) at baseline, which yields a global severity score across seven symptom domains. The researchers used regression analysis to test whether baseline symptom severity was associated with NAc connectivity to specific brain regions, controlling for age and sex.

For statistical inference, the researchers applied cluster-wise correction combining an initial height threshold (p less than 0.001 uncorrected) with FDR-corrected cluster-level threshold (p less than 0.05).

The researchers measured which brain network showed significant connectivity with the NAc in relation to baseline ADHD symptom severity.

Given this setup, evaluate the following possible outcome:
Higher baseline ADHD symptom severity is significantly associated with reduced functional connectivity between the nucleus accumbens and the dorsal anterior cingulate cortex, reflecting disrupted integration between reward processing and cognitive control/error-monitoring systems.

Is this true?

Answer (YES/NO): NO